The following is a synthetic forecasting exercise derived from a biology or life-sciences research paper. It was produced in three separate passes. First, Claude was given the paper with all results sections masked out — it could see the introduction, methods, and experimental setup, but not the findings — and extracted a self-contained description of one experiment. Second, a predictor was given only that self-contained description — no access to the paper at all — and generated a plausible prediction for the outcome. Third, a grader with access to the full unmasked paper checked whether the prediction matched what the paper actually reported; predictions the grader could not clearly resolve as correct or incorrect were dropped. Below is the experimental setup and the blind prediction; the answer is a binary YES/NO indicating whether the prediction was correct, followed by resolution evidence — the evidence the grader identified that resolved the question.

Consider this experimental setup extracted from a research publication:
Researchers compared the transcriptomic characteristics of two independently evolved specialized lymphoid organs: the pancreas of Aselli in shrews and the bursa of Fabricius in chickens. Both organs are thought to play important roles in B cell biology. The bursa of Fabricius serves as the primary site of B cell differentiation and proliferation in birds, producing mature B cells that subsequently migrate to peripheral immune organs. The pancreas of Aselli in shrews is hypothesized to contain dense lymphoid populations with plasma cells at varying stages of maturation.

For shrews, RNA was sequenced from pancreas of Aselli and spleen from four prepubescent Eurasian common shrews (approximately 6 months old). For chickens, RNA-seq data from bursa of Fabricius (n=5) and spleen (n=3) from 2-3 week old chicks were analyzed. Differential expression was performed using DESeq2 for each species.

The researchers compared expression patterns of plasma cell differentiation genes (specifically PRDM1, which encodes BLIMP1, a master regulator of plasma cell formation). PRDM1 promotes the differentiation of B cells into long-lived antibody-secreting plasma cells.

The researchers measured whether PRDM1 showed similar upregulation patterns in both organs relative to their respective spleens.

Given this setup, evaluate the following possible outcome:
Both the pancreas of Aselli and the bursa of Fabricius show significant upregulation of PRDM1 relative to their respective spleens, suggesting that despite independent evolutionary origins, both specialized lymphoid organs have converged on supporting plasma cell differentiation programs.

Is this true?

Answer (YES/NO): YES